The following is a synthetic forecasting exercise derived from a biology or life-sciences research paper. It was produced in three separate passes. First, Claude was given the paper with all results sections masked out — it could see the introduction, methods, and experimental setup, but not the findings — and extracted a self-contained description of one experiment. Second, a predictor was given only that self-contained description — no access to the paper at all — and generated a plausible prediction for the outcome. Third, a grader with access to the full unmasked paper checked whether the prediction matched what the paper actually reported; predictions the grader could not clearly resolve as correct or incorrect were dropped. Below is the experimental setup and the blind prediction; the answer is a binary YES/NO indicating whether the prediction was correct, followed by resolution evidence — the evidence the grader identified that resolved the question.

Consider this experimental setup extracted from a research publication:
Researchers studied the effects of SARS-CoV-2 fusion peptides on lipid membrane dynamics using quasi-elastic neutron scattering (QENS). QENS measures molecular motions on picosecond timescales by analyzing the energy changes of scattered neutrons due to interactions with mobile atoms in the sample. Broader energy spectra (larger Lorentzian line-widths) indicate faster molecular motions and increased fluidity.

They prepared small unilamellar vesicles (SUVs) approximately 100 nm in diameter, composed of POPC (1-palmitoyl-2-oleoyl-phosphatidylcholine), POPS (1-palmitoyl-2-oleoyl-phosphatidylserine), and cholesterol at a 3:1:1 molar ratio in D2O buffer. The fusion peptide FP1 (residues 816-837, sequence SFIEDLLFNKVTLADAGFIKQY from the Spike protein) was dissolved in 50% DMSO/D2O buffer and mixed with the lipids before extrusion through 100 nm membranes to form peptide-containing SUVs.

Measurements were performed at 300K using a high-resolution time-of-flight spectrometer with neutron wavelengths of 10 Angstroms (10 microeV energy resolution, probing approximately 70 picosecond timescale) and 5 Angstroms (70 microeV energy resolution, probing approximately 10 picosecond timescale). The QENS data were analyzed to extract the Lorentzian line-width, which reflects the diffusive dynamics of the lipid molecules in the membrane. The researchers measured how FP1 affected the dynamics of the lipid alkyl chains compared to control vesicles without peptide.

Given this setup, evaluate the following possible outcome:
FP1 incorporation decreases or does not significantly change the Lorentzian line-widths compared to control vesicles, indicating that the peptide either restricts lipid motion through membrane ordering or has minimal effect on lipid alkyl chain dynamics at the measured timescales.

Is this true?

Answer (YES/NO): NO